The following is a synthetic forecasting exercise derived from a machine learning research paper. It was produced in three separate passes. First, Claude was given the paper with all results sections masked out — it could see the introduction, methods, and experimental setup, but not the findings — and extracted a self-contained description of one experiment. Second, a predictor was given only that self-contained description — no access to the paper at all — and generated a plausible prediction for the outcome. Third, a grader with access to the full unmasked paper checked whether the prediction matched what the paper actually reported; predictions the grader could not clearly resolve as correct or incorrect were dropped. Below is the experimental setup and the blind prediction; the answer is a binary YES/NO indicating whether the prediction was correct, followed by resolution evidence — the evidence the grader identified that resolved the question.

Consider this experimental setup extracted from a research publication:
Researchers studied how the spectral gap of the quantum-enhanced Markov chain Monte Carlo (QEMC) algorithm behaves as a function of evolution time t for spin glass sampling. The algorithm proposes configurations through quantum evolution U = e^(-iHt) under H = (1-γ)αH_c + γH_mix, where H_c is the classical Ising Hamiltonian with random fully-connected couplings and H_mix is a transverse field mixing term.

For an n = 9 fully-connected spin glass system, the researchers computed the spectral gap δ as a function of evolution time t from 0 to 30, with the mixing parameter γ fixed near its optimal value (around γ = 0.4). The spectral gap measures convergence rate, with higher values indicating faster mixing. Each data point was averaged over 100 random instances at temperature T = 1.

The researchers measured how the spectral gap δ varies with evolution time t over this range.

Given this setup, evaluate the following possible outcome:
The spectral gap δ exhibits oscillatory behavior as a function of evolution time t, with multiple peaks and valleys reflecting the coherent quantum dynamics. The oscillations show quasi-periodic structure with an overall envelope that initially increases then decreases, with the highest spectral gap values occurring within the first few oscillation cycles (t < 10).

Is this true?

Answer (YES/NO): NO